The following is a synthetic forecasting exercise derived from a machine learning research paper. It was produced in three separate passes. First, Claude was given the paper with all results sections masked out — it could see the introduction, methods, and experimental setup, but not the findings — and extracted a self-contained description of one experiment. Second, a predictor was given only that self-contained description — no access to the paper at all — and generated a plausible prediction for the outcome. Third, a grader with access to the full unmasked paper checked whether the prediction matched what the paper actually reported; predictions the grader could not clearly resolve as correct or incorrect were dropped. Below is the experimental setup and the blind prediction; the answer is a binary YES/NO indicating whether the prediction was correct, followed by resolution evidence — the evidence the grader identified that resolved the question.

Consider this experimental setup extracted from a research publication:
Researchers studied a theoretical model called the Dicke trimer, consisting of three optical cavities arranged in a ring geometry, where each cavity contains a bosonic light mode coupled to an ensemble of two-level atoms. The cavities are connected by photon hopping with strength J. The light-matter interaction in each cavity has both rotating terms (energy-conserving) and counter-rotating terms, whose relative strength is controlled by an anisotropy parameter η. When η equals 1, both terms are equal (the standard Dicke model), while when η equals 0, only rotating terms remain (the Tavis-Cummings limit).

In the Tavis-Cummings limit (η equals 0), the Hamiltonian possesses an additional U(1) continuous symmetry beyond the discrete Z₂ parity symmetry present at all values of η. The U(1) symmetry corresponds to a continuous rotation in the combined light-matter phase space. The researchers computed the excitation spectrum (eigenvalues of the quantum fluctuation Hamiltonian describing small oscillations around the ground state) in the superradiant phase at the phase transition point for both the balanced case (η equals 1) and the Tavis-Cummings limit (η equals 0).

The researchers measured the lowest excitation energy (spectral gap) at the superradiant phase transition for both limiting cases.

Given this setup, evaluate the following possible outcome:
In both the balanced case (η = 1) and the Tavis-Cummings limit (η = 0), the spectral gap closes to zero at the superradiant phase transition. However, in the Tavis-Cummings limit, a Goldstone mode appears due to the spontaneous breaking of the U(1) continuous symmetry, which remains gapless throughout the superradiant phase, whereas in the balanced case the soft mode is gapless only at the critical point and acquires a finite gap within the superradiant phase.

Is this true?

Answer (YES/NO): YES